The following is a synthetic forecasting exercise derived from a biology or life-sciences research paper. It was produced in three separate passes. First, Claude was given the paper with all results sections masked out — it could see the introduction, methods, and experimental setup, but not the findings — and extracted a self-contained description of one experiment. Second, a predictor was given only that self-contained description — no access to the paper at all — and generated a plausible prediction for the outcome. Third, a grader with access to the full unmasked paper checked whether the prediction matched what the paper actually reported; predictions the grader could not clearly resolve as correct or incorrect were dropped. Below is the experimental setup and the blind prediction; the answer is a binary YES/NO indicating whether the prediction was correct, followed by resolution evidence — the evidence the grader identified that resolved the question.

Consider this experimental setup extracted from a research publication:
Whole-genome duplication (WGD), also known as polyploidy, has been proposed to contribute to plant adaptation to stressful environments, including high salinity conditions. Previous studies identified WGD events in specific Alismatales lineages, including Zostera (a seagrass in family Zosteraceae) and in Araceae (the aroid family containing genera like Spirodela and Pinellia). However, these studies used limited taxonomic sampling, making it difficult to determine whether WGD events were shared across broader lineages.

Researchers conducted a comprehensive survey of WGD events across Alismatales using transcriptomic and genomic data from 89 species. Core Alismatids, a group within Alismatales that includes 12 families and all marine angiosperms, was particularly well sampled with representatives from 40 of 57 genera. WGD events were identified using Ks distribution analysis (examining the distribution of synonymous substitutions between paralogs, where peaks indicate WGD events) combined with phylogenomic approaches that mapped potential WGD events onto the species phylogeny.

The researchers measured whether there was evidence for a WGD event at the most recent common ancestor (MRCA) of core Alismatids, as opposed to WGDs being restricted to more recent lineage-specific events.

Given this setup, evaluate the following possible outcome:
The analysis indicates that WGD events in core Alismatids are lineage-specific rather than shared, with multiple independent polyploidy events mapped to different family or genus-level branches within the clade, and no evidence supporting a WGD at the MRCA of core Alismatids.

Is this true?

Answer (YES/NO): NO